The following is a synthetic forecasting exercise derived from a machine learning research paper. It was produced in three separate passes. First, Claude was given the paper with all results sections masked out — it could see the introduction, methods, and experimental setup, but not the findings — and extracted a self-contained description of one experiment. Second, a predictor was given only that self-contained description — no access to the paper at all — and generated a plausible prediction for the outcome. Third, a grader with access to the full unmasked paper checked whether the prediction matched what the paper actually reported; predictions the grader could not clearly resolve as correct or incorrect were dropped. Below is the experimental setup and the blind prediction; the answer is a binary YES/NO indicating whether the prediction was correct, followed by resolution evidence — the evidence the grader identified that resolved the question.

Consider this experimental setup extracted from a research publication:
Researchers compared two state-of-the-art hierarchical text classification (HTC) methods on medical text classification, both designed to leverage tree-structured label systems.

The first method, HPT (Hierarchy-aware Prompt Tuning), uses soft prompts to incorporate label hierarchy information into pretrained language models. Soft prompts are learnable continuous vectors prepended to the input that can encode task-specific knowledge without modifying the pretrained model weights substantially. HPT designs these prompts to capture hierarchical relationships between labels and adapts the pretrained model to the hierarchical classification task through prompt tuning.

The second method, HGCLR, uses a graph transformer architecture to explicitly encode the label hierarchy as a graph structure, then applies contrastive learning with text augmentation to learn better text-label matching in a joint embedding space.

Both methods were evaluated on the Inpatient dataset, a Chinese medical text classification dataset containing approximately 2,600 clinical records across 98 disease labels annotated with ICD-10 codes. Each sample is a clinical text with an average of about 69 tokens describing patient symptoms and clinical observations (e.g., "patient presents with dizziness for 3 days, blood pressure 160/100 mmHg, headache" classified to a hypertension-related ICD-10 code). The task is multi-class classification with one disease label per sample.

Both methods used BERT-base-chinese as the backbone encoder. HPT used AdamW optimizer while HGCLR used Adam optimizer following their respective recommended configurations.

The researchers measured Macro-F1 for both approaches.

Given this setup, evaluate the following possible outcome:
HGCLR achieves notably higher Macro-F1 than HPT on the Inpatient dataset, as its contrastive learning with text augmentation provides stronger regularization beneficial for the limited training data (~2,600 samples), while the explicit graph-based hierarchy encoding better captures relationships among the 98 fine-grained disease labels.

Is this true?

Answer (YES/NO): NO